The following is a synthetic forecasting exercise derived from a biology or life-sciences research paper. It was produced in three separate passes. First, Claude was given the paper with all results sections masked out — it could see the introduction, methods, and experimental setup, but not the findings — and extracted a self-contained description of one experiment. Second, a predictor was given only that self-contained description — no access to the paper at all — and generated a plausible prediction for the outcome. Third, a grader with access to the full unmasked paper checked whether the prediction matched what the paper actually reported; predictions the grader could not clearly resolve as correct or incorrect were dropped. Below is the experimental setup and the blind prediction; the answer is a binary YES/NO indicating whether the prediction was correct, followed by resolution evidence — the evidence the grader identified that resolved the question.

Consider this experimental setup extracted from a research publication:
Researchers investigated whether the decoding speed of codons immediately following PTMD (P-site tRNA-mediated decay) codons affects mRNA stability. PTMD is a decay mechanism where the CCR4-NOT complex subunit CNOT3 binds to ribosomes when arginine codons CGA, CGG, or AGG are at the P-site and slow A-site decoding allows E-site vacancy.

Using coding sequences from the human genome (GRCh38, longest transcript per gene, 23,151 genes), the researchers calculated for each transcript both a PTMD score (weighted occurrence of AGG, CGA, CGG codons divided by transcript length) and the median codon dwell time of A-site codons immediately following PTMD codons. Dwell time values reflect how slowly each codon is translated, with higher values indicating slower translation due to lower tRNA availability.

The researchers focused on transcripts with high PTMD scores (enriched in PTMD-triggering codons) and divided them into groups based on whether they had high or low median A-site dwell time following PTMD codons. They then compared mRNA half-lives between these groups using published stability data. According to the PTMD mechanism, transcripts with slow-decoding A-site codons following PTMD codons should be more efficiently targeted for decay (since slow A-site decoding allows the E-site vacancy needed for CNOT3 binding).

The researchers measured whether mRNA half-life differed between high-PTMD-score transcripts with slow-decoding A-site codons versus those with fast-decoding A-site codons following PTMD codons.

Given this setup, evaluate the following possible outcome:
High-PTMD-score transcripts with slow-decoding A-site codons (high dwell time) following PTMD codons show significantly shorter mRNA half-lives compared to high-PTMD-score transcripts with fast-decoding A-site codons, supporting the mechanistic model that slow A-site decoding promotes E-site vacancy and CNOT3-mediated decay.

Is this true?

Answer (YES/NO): NO